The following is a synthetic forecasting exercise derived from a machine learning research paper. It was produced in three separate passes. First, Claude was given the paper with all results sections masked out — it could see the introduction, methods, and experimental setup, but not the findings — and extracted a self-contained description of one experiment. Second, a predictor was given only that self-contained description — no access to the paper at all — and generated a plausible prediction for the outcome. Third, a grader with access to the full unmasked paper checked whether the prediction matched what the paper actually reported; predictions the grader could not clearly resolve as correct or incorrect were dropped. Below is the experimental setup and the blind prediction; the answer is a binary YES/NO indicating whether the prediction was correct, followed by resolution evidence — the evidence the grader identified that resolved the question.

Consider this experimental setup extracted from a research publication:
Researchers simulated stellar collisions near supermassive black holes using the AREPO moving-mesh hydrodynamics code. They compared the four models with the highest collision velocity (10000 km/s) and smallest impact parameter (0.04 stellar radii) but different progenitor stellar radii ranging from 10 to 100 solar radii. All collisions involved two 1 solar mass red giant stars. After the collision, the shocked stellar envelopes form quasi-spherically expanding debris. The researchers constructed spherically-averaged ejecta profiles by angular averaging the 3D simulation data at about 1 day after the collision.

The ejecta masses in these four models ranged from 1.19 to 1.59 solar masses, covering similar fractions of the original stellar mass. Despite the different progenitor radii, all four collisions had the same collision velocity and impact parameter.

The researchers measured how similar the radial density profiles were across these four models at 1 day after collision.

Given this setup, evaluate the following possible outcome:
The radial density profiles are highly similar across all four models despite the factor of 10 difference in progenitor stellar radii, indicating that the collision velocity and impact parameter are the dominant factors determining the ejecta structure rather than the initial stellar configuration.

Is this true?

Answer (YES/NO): YES